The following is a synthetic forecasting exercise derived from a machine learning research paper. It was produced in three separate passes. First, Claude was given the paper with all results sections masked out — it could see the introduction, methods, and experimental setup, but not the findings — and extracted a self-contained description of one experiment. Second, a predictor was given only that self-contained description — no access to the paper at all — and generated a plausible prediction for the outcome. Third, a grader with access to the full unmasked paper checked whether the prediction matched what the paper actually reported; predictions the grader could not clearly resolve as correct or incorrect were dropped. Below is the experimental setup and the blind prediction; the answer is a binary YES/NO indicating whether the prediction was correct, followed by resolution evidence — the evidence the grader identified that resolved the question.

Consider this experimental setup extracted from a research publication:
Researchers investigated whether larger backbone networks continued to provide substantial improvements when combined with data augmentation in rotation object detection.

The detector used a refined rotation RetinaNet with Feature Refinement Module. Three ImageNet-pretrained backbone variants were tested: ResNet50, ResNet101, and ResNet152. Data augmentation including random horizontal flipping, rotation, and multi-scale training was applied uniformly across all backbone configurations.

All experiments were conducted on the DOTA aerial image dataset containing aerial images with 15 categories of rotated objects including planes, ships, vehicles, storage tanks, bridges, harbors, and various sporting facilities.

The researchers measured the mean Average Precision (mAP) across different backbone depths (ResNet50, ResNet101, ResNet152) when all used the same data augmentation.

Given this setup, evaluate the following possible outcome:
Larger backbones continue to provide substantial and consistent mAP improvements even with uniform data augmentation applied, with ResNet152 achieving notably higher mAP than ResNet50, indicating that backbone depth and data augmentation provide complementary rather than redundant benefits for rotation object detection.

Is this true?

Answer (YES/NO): NO